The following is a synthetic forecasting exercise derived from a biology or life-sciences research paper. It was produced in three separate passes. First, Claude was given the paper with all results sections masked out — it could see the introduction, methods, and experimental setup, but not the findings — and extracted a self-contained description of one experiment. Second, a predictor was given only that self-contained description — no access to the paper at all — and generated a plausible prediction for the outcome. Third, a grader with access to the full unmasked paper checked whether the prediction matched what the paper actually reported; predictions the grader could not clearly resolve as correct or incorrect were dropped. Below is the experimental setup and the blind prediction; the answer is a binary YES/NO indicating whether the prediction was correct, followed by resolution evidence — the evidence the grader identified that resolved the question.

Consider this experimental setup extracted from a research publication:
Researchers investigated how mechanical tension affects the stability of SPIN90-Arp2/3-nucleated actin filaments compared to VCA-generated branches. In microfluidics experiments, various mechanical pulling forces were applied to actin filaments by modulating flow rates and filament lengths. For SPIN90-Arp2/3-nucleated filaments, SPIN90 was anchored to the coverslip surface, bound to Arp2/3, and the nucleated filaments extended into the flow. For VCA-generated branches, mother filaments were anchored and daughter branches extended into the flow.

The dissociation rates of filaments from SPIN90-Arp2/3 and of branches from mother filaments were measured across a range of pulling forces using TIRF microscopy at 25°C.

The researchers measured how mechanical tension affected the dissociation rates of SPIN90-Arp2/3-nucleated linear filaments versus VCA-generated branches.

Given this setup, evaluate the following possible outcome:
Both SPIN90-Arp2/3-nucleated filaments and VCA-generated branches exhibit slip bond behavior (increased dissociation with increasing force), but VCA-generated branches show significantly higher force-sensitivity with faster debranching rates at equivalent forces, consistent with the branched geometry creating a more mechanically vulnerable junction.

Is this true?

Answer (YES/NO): NO